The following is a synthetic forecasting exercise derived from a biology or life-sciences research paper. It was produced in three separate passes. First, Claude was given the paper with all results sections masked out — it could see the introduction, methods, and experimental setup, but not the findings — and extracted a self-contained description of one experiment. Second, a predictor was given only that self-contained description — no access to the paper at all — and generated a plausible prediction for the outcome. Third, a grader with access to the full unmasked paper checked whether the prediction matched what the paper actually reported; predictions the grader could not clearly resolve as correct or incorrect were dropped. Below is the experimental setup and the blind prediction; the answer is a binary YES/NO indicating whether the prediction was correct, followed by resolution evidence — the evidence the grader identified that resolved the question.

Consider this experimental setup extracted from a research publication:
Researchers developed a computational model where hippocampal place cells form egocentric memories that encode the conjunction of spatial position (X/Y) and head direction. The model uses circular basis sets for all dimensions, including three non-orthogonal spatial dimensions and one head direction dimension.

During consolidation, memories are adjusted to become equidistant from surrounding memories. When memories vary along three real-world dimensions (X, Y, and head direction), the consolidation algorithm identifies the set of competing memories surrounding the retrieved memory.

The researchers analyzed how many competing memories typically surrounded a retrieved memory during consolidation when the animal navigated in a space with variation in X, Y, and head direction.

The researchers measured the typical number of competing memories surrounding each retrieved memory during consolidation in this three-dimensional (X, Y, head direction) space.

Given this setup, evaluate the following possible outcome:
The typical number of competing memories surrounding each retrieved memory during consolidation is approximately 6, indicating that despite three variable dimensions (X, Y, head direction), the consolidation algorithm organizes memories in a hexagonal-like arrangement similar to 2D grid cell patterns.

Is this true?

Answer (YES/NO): NO